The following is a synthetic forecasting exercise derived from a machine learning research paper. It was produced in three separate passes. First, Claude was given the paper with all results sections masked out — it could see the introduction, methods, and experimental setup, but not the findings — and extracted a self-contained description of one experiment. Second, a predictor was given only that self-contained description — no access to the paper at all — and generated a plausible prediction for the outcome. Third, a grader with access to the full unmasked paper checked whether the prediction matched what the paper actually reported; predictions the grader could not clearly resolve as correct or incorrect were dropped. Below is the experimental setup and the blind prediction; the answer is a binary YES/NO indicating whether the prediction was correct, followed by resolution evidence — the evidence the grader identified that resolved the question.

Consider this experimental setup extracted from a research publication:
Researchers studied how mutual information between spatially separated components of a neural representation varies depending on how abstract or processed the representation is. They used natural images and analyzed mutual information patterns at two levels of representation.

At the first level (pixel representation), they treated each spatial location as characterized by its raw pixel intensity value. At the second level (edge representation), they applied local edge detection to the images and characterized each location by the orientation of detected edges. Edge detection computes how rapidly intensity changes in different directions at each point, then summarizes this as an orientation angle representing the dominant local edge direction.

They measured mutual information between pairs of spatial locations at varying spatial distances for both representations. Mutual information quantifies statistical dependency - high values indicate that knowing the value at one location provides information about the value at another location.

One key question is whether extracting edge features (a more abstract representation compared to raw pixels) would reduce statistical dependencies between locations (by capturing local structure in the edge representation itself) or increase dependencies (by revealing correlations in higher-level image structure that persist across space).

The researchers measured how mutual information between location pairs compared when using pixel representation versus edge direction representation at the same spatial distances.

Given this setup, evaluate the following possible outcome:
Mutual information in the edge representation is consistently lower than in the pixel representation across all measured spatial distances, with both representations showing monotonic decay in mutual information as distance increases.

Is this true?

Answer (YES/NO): NO